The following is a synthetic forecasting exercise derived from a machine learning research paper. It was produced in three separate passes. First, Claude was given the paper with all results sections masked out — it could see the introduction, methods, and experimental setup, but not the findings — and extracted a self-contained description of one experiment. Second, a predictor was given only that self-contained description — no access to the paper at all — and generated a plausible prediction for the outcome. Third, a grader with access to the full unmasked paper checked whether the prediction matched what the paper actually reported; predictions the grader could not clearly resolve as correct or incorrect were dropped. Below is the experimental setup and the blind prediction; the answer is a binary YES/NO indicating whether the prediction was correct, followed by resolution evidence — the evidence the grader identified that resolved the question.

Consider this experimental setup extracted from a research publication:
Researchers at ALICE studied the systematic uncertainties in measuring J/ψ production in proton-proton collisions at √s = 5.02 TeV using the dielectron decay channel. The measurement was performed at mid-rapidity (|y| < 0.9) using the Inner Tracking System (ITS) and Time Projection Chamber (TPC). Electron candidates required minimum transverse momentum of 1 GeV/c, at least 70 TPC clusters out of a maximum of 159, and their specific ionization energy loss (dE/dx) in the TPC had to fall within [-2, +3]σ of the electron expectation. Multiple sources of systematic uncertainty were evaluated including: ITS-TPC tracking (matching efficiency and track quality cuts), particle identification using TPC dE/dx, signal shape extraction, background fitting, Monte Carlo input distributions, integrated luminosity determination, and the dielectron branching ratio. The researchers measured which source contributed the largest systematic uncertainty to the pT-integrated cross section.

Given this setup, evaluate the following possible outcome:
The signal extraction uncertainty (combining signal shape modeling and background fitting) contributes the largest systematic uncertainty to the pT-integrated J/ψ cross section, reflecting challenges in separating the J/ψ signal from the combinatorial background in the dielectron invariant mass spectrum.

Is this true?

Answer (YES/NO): NO